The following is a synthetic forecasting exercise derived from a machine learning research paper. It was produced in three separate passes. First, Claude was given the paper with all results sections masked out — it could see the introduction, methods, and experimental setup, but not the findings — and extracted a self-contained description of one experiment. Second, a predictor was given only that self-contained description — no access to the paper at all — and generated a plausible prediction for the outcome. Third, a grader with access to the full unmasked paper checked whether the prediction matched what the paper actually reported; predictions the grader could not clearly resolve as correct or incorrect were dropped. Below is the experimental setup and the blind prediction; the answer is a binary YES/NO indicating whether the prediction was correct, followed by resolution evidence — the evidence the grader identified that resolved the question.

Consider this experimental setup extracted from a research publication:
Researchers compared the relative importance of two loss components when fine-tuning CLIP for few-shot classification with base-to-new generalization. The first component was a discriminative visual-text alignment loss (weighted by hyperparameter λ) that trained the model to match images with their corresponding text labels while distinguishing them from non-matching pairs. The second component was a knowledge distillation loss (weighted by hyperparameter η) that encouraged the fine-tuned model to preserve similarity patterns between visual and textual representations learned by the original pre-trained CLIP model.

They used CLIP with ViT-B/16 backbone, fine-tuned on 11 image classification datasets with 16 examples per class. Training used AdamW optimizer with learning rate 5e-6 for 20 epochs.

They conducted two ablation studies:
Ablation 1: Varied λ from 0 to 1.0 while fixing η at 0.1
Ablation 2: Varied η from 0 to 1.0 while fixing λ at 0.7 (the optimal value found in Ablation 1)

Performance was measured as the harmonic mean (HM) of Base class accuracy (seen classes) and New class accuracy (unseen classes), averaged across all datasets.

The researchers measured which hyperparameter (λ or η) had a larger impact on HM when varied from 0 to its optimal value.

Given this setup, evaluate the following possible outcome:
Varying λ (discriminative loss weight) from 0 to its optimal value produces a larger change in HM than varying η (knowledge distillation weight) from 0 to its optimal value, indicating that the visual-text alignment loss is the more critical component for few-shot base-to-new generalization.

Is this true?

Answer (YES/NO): YES